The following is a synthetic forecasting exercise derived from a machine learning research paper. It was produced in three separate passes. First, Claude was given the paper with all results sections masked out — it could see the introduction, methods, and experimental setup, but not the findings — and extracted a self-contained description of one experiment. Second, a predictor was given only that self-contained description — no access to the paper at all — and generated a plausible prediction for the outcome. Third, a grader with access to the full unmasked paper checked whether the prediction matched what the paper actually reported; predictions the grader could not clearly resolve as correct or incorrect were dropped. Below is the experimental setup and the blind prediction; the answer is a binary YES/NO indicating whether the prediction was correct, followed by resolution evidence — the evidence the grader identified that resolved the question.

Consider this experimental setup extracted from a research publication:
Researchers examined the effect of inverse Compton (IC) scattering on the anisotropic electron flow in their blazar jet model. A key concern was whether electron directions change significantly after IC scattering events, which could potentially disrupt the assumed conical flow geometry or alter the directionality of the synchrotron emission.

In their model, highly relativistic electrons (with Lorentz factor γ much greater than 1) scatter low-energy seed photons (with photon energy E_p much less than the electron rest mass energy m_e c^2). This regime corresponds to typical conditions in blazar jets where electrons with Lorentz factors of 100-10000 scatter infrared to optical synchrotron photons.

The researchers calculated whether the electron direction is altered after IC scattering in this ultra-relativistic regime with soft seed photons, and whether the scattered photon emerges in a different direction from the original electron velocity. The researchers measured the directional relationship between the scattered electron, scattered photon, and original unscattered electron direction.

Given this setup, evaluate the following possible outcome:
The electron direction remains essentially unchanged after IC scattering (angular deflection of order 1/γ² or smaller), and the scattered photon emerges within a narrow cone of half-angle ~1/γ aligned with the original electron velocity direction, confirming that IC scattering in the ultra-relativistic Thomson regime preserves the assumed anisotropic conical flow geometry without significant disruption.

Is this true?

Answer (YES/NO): YES